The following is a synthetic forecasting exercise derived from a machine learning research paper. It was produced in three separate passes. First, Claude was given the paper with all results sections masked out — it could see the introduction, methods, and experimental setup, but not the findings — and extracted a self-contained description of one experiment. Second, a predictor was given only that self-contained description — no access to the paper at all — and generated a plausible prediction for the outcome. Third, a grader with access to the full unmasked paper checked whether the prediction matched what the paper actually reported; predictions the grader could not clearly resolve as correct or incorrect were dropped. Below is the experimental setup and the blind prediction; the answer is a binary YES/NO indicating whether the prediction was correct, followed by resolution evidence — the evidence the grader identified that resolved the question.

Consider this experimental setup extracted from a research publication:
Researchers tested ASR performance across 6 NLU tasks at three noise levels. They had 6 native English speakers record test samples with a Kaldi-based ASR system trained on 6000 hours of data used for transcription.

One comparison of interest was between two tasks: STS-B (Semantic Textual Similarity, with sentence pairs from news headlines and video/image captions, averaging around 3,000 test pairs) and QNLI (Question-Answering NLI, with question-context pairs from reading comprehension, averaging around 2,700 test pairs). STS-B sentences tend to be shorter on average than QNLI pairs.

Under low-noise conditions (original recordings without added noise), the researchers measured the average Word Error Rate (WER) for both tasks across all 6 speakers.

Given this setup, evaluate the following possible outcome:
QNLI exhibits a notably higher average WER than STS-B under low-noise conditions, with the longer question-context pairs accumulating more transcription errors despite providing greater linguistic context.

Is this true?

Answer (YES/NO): YES